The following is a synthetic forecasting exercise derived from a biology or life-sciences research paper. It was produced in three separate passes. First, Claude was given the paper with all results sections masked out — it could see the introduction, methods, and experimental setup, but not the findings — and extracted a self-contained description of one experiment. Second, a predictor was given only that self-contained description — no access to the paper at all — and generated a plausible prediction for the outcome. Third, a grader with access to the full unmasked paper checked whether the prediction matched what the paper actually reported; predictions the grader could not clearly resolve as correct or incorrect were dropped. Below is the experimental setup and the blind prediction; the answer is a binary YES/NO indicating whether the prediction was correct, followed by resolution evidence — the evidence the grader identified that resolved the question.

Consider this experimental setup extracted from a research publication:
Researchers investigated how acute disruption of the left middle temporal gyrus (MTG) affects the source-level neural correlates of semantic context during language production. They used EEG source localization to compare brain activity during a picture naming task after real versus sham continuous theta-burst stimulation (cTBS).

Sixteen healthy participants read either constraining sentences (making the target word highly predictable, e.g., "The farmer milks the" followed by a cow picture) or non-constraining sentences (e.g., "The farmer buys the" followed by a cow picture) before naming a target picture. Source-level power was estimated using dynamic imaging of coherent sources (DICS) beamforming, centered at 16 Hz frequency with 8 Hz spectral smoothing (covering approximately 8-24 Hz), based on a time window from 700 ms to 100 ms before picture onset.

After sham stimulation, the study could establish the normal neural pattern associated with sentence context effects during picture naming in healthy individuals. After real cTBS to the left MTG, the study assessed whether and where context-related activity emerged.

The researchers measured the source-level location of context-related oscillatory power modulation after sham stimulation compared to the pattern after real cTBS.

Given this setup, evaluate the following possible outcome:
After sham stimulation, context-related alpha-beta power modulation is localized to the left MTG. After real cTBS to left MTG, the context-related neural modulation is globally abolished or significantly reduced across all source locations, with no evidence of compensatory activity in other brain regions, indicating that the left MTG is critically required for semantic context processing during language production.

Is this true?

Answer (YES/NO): NO